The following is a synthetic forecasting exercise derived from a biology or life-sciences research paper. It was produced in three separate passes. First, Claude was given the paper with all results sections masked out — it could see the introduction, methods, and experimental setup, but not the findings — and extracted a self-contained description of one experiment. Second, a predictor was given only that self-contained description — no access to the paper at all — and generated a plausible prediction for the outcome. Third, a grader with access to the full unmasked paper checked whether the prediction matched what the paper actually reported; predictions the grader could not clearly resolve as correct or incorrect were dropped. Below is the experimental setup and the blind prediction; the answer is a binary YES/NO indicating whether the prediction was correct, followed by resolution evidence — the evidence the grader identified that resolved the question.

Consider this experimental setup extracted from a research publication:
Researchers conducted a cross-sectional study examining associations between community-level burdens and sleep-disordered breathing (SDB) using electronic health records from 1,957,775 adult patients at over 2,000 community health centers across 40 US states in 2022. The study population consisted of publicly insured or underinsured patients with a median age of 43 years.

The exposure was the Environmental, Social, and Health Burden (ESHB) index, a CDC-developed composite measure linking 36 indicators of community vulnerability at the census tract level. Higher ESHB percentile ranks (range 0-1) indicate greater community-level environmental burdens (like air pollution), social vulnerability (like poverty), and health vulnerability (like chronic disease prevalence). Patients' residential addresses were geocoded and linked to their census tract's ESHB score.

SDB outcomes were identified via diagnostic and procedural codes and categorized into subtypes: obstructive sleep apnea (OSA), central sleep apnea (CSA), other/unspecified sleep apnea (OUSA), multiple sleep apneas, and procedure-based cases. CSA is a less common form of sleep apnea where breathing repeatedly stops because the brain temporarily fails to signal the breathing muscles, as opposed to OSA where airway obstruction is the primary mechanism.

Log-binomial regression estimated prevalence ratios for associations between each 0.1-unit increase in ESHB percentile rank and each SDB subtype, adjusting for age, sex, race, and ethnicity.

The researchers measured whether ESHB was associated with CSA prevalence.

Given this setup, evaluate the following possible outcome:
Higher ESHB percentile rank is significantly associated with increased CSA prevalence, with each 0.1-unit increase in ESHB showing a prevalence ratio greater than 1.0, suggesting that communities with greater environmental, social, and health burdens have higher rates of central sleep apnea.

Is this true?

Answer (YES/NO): NO